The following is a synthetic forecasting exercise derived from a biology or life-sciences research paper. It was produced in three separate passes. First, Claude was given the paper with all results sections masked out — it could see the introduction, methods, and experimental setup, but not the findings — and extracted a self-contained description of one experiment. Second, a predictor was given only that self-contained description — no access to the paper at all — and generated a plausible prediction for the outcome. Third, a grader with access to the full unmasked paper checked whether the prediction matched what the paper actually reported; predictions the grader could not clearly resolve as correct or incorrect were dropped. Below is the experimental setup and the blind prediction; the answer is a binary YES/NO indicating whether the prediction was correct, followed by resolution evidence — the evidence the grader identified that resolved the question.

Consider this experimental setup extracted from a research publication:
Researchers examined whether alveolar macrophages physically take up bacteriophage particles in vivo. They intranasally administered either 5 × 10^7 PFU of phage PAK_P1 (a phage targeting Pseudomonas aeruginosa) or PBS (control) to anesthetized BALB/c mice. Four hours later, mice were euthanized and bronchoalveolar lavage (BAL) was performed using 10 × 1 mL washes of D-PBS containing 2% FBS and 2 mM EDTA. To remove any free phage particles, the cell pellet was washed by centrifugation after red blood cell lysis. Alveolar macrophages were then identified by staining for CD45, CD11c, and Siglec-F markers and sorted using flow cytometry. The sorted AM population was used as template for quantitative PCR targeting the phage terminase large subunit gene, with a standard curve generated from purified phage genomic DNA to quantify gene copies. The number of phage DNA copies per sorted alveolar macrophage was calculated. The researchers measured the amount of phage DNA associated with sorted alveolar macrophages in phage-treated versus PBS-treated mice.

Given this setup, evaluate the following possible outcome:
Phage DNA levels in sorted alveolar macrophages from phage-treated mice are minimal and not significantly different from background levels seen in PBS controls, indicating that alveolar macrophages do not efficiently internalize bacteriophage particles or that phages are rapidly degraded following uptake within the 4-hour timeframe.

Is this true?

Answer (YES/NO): NO